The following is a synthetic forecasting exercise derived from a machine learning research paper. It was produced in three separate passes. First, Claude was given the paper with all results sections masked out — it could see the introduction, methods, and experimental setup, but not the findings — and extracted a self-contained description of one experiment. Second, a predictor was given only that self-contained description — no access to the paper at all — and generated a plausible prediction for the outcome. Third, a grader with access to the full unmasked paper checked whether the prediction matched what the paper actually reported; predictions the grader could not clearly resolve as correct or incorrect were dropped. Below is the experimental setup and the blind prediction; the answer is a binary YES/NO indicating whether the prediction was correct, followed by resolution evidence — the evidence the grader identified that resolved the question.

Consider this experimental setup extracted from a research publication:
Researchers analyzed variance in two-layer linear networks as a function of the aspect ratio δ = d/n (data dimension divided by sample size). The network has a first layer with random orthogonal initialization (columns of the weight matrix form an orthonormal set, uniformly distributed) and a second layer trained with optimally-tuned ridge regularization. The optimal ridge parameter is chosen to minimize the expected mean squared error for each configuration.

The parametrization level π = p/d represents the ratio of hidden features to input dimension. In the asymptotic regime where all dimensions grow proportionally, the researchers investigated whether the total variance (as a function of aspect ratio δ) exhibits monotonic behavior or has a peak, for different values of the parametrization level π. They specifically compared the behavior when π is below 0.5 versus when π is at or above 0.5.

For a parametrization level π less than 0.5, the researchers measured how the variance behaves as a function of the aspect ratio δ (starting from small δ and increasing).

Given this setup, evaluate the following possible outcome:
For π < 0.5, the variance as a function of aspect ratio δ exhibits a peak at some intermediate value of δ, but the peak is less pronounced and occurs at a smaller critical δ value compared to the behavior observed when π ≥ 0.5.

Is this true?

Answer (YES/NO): NO